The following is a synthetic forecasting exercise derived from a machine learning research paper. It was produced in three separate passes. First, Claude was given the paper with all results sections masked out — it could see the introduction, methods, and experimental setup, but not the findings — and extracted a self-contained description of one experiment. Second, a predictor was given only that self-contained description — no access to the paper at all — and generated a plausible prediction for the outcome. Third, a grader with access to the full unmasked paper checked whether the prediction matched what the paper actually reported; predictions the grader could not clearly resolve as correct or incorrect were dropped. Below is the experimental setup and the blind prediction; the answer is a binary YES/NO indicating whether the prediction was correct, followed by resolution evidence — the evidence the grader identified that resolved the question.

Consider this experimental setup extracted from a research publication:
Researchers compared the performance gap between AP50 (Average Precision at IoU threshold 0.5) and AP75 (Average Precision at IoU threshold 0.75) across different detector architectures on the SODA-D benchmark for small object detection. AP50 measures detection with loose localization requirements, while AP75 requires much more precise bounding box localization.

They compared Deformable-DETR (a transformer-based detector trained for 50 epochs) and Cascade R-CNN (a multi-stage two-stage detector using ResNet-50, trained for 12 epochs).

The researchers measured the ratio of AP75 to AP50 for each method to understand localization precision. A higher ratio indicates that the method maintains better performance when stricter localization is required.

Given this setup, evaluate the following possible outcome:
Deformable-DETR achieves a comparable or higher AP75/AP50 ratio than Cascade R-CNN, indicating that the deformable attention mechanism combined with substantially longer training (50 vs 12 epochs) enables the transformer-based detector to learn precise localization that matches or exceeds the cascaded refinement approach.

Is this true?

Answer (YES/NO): NO